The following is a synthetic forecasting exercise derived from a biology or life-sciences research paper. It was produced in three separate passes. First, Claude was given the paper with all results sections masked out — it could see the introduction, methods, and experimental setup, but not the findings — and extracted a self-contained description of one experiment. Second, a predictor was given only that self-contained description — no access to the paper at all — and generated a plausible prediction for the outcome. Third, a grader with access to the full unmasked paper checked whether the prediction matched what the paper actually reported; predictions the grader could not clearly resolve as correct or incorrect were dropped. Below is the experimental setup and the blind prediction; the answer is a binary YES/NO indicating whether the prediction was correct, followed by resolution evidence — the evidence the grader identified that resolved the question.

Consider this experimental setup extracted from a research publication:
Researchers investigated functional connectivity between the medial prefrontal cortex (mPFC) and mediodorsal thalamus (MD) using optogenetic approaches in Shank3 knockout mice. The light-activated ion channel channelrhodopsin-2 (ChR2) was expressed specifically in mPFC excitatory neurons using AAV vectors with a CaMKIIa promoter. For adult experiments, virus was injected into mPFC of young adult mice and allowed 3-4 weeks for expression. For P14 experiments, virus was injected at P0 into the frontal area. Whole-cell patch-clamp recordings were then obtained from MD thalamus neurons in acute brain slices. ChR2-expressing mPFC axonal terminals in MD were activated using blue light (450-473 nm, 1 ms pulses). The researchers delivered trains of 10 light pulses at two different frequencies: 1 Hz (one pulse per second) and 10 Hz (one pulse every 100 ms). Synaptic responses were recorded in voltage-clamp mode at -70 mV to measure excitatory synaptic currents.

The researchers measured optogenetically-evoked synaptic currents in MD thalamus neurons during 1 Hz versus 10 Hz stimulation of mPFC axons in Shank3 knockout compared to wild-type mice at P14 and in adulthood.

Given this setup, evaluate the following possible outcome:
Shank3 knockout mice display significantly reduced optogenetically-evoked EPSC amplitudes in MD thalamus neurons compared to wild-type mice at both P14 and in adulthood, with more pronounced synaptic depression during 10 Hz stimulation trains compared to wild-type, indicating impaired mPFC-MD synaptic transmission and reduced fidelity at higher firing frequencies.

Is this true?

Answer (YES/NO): NO